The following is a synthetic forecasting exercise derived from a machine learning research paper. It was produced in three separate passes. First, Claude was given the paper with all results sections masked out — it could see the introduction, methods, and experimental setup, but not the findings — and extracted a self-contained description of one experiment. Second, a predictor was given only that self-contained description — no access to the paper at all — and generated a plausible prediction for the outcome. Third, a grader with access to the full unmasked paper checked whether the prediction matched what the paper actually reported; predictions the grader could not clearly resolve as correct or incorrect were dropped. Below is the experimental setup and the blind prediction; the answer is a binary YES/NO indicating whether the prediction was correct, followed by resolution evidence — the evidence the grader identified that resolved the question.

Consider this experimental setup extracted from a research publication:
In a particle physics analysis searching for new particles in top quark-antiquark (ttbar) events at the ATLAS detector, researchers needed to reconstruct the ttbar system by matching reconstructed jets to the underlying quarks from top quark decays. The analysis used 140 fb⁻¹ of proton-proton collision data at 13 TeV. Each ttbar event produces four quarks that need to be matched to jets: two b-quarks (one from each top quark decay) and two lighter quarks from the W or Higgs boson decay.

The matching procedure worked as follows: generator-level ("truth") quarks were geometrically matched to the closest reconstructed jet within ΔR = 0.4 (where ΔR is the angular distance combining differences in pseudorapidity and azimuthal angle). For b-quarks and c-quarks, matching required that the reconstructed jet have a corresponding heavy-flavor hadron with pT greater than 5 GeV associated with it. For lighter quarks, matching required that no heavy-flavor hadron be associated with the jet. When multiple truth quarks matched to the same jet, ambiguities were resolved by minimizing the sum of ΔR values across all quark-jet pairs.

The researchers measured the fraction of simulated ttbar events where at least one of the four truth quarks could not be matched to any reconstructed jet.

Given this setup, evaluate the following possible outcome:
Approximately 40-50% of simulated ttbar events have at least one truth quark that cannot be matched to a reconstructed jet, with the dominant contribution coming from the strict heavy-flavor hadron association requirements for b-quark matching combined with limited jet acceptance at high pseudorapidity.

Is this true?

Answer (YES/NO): NO